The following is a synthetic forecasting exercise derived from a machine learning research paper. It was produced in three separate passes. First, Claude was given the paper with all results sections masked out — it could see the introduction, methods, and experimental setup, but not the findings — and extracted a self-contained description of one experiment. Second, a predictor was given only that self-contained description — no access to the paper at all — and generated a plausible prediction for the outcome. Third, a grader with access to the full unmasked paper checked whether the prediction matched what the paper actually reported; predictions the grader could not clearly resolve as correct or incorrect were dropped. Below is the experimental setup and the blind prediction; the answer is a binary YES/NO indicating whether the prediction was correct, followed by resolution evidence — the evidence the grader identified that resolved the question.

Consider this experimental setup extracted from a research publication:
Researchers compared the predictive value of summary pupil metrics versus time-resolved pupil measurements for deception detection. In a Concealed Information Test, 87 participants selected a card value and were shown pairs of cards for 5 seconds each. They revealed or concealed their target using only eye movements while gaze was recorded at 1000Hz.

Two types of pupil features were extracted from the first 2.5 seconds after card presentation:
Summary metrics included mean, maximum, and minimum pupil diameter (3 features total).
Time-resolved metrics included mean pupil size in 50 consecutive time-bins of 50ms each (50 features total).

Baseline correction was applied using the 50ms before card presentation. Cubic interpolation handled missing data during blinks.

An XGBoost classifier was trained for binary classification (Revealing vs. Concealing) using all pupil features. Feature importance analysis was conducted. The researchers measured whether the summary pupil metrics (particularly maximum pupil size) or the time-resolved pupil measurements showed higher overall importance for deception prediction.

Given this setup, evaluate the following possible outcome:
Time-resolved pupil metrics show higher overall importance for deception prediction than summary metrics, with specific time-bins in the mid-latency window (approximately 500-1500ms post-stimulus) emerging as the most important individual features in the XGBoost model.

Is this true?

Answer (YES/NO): NO